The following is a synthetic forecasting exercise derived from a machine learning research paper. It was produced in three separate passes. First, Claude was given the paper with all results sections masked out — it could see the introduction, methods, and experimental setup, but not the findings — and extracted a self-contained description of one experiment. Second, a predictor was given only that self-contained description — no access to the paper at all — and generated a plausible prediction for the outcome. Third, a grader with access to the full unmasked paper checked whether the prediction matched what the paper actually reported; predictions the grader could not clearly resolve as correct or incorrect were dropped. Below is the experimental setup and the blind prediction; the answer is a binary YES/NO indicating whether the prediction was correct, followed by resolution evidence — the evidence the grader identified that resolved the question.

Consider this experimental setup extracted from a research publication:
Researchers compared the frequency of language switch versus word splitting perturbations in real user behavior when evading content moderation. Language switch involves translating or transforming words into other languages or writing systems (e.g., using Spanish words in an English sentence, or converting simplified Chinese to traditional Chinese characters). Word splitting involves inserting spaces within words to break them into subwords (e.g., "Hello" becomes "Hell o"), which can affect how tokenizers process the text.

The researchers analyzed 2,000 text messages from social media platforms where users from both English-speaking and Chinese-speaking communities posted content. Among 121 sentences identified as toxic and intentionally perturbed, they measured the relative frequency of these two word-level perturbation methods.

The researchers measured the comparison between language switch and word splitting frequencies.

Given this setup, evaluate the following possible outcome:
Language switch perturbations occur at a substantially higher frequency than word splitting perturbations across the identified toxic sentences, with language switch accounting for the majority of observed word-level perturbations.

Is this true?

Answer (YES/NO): NO